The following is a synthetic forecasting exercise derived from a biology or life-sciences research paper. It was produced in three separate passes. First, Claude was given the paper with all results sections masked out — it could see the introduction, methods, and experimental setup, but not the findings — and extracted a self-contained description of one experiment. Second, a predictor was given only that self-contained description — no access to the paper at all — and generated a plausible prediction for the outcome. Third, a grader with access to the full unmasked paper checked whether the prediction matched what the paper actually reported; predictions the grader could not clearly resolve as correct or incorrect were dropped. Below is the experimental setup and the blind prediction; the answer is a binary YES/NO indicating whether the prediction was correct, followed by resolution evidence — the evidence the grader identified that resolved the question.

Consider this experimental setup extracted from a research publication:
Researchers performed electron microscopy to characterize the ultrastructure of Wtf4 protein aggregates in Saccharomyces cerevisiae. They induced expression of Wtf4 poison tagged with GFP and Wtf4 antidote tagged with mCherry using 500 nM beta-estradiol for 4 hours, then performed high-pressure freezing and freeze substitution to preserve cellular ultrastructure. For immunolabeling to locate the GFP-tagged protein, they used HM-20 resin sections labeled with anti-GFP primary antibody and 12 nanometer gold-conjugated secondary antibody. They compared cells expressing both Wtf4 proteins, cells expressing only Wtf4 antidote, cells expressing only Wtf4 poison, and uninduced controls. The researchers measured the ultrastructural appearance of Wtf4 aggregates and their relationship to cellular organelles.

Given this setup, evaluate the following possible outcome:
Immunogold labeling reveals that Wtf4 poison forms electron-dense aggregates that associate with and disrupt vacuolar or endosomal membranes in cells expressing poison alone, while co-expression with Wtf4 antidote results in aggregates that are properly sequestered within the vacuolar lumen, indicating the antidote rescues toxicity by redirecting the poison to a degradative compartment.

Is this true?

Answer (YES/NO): NO